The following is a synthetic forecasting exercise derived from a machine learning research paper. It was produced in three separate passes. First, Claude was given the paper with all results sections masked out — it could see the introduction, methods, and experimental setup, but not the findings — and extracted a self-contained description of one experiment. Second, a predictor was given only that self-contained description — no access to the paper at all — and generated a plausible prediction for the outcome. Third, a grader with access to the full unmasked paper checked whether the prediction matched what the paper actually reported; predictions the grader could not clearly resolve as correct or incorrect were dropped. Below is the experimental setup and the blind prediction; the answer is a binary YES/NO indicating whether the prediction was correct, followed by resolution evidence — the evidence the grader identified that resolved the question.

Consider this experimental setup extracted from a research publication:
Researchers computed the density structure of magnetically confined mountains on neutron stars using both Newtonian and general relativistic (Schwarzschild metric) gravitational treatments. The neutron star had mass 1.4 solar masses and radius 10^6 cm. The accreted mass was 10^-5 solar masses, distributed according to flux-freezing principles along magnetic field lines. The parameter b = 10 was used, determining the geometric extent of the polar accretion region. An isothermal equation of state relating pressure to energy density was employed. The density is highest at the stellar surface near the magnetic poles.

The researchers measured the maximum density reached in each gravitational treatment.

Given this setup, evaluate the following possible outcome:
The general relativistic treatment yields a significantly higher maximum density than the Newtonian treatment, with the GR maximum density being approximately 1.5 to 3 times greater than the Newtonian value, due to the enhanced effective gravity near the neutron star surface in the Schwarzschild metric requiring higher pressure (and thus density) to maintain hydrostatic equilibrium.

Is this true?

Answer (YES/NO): YES